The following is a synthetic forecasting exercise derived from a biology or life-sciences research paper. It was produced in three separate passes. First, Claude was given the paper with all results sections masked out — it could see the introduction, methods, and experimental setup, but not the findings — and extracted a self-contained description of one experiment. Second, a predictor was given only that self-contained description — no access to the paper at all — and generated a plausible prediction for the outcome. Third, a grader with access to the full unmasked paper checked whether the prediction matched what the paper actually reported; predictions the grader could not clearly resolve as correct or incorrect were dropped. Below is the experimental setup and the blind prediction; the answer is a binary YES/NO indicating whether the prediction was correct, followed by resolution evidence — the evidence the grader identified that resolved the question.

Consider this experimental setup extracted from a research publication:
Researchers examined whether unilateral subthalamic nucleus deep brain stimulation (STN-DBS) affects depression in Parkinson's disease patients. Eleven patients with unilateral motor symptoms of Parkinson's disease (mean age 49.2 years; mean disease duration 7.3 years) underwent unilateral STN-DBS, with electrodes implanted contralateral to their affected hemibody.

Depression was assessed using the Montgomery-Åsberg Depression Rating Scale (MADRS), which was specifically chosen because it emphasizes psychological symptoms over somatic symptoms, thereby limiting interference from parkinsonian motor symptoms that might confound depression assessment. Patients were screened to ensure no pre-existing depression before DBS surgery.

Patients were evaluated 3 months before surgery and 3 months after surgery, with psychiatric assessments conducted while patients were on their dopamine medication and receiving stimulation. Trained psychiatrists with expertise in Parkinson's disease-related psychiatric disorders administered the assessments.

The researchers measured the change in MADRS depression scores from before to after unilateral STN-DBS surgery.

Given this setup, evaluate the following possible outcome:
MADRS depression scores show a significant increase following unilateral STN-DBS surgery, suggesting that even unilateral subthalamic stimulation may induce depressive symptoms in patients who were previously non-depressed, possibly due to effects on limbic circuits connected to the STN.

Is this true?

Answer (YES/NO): NO